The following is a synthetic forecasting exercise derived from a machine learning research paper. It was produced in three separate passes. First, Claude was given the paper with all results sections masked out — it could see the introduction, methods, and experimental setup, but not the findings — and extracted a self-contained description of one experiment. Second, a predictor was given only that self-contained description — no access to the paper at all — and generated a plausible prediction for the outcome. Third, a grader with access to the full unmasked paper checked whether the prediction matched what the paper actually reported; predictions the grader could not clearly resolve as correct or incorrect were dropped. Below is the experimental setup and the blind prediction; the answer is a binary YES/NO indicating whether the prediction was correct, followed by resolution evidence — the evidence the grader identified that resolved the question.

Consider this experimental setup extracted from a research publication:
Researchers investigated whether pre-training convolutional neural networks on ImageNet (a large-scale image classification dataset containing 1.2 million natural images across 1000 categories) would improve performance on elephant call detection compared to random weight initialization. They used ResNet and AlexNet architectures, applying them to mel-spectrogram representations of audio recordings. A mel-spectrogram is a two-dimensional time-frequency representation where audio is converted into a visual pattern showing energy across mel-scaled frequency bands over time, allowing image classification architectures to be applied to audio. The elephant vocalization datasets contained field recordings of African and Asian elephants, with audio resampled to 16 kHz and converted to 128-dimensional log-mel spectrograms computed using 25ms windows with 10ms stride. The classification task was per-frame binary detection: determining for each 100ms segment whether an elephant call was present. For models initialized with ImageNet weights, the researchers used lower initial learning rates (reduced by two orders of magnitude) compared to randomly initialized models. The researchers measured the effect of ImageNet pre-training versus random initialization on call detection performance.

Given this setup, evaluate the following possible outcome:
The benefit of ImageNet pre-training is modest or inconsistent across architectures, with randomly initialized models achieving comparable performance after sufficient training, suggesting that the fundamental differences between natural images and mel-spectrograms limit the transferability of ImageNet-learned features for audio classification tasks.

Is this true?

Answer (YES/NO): YES